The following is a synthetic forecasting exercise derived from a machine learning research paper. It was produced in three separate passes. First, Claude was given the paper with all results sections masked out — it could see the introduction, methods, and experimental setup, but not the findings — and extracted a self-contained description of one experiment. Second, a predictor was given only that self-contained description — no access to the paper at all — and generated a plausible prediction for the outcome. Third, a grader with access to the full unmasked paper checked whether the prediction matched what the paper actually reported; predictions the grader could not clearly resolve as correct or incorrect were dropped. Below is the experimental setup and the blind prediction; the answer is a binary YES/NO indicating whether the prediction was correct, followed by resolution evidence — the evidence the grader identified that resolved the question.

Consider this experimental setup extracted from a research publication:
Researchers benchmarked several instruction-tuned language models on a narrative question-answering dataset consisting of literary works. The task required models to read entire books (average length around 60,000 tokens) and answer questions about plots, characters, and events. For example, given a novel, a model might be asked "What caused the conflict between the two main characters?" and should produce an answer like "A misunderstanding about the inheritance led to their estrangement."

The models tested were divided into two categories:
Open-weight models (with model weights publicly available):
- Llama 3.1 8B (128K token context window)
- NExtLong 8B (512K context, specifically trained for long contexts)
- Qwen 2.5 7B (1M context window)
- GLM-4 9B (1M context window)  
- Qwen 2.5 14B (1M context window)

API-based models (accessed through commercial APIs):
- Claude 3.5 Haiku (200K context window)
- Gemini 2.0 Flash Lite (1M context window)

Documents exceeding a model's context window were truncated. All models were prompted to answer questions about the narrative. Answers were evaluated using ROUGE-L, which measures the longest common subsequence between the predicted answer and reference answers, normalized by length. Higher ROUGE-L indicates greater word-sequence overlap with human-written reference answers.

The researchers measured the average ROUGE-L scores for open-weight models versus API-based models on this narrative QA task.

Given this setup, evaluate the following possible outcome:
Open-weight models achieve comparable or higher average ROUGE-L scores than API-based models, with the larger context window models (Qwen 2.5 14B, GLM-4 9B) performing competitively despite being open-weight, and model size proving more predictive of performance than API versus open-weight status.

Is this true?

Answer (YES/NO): NO